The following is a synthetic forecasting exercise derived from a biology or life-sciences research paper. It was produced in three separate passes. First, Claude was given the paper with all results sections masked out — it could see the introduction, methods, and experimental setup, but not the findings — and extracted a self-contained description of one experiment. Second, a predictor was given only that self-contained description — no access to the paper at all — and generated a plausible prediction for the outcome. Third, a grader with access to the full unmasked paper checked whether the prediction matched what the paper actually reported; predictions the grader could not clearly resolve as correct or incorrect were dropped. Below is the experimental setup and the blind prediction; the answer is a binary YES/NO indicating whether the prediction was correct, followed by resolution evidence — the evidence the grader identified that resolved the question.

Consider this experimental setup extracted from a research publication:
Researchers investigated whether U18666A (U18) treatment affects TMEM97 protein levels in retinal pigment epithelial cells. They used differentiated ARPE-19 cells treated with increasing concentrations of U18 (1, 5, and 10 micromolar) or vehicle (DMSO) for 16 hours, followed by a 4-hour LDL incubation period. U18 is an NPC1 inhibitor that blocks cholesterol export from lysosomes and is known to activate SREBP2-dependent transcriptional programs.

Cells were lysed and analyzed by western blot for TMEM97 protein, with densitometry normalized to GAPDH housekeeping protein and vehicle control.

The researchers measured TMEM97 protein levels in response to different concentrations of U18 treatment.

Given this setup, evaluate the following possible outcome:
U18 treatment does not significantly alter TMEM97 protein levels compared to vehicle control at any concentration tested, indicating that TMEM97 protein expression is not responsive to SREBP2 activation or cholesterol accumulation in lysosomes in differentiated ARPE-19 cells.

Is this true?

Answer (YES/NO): NO